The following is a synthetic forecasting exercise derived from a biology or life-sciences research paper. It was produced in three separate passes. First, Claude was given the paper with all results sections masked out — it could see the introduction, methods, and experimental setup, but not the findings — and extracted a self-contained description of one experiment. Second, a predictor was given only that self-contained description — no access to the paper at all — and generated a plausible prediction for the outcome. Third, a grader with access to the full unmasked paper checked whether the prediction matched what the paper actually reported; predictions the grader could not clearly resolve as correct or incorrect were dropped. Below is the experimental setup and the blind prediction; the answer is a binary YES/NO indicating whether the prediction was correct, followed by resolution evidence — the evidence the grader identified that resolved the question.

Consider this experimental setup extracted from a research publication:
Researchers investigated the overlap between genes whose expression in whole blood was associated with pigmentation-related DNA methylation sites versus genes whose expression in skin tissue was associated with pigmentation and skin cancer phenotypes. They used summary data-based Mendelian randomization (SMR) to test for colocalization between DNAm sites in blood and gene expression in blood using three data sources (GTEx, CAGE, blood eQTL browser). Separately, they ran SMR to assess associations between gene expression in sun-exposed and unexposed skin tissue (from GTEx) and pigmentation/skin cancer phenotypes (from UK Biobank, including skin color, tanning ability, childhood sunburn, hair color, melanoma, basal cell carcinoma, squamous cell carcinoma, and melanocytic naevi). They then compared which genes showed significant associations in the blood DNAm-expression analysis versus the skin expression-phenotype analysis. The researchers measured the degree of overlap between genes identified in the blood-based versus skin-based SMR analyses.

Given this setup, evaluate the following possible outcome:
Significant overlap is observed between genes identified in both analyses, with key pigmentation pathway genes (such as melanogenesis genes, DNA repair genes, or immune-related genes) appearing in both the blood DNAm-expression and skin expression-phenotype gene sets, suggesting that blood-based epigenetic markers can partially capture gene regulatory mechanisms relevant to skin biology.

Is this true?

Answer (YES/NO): NO